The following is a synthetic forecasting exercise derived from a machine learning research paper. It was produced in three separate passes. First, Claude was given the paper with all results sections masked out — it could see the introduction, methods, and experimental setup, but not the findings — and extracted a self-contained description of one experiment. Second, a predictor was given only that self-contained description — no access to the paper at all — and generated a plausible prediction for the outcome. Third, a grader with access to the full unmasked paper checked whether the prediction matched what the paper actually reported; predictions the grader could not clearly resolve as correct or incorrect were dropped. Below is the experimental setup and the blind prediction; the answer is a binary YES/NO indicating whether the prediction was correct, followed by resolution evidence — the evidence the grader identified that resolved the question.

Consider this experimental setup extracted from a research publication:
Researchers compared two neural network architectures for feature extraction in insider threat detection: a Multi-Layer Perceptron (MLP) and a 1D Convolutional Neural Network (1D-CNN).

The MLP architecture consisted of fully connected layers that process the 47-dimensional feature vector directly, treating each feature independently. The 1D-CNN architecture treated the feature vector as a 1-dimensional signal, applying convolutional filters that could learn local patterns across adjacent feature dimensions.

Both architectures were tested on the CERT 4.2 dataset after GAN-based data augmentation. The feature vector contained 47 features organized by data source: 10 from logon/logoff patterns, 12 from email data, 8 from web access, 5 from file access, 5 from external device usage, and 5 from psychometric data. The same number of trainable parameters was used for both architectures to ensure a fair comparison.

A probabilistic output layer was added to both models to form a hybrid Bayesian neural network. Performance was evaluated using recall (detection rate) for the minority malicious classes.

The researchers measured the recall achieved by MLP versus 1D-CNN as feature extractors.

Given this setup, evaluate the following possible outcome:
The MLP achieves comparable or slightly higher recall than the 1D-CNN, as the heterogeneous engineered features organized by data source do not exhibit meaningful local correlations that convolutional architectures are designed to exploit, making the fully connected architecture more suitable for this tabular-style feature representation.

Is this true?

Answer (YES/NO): NO